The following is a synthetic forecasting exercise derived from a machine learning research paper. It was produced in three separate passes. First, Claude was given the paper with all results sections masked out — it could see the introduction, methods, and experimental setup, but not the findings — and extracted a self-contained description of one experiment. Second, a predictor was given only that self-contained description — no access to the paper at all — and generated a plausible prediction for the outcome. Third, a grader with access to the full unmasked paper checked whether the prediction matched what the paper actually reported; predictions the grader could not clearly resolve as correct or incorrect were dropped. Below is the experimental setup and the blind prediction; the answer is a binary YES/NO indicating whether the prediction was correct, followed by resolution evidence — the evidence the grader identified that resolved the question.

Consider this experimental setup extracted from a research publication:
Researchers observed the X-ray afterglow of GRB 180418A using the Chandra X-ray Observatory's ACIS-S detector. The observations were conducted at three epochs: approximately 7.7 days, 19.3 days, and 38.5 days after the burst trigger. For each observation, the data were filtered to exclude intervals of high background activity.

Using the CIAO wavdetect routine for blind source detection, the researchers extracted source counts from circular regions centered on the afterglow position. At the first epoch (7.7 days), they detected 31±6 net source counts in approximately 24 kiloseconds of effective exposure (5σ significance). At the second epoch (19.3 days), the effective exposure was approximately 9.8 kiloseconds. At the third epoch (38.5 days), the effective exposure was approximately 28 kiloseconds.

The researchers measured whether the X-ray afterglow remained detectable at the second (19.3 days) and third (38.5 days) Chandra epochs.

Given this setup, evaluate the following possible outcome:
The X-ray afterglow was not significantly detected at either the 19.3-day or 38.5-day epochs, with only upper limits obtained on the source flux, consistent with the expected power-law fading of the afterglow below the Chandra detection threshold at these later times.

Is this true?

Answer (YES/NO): NO